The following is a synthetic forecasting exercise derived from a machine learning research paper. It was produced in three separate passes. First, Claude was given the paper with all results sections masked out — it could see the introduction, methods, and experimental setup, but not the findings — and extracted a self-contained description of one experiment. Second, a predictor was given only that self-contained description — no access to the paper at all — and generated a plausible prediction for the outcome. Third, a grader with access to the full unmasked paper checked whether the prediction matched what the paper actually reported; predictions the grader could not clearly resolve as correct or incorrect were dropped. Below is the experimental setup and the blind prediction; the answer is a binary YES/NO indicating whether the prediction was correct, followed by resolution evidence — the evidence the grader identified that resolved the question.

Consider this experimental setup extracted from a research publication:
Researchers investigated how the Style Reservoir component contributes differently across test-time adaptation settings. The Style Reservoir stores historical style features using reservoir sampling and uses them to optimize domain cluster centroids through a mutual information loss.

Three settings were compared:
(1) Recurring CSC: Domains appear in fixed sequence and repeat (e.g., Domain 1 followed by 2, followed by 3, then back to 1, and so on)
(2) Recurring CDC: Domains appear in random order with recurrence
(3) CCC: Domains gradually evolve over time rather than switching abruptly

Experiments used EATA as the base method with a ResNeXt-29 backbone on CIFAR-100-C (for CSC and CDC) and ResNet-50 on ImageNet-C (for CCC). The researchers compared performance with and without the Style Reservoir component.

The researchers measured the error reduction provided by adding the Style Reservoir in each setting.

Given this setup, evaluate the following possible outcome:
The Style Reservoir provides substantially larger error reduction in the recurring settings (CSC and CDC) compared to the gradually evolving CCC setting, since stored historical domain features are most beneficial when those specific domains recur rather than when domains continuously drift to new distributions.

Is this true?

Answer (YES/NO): NO